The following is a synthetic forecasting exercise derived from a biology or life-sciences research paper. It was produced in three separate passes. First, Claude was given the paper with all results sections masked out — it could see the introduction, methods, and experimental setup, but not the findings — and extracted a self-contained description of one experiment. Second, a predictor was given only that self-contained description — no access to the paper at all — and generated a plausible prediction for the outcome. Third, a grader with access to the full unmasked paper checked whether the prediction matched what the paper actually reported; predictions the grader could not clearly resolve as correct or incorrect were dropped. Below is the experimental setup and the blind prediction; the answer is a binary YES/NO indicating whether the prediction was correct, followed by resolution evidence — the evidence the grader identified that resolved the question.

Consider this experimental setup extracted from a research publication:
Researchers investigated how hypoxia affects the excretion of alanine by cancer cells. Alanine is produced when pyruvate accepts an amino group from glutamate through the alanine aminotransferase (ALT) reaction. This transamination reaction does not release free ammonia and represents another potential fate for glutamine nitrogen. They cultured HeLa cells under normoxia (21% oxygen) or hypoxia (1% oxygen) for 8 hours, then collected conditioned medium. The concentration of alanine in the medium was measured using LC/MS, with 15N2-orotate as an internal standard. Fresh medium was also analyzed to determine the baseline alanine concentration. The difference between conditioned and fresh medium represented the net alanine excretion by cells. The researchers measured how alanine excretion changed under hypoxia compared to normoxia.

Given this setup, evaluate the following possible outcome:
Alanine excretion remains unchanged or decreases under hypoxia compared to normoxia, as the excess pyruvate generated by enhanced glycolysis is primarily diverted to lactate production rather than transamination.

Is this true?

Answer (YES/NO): YES